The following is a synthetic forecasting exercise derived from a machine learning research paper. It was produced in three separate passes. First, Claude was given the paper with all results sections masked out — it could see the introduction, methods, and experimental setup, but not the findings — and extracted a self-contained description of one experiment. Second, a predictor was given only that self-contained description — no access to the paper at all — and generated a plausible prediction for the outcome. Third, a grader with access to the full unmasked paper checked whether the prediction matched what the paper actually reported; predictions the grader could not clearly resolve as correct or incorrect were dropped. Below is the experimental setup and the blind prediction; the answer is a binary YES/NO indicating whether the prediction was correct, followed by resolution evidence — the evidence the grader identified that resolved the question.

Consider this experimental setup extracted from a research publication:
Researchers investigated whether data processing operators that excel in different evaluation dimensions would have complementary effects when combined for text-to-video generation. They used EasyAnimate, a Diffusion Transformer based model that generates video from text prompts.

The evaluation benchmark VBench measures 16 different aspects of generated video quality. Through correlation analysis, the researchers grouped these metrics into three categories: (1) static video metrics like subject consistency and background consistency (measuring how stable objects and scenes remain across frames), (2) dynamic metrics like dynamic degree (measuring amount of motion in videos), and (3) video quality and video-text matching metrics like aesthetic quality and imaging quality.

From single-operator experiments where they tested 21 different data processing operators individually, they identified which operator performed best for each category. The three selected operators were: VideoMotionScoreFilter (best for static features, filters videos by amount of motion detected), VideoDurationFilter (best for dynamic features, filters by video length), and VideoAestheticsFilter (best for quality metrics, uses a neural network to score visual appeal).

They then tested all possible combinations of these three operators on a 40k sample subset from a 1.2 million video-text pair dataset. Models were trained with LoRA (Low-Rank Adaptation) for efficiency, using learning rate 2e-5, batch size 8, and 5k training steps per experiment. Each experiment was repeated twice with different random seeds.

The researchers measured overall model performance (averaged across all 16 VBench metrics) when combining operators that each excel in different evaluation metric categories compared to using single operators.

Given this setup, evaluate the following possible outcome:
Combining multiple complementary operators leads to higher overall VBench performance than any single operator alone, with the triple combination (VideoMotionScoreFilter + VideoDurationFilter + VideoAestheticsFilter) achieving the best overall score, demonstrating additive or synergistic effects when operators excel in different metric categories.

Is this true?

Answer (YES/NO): NO